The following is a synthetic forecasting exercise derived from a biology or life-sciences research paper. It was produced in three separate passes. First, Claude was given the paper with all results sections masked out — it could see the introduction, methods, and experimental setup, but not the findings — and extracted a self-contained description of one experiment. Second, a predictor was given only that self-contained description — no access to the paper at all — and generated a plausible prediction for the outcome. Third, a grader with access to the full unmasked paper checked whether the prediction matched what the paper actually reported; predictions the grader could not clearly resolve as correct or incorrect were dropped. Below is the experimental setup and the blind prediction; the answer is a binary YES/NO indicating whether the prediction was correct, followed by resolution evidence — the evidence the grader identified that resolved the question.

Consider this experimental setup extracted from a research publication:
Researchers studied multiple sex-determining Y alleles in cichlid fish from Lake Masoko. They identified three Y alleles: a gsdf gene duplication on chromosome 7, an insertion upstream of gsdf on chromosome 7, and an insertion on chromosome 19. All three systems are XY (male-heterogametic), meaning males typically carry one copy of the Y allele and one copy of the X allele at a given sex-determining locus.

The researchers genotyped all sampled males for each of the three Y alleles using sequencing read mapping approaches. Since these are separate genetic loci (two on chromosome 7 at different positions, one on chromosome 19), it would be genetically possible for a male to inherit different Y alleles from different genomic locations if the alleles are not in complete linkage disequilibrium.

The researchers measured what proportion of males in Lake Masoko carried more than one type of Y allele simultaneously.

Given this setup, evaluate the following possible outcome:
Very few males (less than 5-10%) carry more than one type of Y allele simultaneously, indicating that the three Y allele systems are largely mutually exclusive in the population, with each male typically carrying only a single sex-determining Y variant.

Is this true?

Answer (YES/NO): YES